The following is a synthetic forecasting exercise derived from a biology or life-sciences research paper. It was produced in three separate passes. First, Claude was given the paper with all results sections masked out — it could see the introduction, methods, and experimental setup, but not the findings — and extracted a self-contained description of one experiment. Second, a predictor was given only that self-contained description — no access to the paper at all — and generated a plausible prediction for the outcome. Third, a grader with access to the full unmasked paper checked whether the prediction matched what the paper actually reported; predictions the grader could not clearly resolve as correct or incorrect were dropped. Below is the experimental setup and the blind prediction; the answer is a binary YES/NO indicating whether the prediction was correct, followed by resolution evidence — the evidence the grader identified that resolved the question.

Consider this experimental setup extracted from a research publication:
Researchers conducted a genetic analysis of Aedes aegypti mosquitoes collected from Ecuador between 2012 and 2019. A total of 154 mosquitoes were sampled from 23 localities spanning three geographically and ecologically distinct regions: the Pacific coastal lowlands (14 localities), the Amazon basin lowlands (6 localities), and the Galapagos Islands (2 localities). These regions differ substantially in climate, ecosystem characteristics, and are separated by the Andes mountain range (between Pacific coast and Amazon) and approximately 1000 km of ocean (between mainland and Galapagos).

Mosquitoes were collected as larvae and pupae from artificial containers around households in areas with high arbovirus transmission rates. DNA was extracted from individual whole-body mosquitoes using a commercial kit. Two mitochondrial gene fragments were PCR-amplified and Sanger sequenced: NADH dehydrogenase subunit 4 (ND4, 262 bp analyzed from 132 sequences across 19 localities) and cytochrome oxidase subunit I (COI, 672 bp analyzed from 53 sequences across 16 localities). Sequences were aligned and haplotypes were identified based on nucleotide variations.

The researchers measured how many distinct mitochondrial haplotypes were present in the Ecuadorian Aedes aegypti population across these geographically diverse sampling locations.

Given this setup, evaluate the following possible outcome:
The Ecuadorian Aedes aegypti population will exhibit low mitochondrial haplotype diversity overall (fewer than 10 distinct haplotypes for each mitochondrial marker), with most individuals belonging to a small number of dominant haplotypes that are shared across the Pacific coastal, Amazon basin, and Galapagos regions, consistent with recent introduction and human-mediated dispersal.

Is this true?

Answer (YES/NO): YES